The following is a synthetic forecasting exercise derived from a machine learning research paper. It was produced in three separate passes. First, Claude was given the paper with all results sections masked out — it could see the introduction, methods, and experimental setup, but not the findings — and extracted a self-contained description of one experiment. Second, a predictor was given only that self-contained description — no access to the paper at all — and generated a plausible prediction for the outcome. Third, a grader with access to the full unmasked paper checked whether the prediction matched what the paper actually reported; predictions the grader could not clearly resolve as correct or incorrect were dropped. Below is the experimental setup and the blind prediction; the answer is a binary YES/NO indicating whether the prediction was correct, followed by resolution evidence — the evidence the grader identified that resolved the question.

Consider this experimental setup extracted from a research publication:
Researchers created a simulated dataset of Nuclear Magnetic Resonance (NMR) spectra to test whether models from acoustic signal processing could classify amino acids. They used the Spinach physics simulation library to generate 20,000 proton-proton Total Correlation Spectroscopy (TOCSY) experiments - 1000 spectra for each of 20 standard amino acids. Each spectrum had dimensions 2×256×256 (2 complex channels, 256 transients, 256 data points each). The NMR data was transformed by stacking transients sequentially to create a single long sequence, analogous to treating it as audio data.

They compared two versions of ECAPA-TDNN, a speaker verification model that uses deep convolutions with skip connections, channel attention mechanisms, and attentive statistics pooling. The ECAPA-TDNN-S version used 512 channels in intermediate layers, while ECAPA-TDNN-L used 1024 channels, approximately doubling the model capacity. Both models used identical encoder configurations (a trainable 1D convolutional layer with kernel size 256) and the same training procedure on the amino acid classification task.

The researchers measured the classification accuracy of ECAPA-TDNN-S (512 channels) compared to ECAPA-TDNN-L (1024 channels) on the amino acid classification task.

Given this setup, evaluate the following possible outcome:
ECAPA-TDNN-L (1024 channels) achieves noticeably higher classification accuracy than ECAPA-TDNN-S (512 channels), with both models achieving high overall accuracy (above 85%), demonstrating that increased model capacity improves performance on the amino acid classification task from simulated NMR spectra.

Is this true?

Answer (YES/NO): NO